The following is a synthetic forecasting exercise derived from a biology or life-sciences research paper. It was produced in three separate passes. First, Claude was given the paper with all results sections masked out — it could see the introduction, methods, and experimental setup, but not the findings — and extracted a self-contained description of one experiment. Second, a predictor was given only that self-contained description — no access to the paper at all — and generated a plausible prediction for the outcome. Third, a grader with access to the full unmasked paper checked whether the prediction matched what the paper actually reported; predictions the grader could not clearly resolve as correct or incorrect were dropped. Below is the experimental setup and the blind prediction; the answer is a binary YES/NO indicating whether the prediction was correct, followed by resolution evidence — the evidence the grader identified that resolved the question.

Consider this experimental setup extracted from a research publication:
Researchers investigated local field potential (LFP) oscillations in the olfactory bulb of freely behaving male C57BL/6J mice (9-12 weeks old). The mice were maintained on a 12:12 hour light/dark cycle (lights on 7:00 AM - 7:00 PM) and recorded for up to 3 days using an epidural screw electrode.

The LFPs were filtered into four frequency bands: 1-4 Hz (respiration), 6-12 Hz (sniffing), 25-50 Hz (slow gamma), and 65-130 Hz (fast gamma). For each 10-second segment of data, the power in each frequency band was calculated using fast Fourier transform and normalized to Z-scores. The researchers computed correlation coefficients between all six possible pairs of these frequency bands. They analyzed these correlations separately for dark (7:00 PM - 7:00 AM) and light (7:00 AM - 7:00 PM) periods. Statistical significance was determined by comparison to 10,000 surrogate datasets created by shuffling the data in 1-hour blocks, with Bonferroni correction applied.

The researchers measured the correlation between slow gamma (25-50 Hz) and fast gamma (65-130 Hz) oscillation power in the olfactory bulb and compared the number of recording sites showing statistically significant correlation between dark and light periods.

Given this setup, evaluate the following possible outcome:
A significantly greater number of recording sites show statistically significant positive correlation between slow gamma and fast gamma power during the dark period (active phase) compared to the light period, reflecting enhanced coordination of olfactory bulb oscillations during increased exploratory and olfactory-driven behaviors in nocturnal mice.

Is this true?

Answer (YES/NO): NO